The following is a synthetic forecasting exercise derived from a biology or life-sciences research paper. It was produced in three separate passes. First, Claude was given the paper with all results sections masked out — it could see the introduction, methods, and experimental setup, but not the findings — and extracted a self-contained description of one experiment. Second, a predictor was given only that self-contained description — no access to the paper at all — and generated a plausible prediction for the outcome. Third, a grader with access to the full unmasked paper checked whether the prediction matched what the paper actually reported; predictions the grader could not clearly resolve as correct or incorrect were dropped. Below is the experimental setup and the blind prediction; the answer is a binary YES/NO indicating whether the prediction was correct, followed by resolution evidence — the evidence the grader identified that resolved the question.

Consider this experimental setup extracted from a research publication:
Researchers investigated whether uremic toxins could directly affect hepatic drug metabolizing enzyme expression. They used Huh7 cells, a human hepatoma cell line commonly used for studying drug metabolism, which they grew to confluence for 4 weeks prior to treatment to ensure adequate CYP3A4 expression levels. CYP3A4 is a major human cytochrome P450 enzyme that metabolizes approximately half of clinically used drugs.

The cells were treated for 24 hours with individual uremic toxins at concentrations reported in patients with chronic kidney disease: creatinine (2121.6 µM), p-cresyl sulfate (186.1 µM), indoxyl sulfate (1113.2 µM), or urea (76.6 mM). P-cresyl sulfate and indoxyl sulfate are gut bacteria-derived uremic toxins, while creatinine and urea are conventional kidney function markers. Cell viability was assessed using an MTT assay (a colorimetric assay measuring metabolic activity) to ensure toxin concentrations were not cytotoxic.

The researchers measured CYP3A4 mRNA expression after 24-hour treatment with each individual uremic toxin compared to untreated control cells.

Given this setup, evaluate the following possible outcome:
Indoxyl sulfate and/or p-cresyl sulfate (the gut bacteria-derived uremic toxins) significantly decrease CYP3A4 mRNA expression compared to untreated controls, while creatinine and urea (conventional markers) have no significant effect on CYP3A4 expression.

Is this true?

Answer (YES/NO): YES